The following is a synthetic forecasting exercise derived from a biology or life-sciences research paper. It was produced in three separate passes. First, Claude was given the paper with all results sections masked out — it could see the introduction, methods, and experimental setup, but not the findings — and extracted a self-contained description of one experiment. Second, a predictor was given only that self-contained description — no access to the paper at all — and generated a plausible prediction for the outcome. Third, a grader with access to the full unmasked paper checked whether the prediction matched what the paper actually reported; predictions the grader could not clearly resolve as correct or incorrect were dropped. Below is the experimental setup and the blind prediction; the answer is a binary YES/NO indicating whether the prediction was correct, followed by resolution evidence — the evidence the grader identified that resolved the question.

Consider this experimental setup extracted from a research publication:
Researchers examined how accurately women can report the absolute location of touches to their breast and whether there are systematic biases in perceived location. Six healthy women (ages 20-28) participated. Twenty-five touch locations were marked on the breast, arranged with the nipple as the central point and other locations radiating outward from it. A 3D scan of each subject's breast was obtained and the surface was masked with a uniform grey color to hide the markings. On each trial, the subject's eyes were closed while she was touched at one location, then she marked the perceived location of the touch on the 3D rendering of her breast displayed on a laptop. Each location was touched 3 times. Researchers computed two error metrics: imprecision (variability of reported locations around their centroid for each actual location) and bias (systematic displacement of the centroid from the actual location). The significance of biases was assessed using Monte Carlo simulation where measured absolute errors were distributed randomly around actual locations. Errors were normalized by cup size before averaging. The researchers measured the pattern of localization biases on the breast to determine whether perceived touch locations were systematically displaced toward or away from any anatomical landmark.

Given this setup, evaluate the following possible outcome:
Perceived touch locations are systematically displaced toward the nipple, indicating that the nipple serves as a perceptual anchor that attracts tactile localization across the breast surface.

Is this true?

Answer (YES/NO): YES